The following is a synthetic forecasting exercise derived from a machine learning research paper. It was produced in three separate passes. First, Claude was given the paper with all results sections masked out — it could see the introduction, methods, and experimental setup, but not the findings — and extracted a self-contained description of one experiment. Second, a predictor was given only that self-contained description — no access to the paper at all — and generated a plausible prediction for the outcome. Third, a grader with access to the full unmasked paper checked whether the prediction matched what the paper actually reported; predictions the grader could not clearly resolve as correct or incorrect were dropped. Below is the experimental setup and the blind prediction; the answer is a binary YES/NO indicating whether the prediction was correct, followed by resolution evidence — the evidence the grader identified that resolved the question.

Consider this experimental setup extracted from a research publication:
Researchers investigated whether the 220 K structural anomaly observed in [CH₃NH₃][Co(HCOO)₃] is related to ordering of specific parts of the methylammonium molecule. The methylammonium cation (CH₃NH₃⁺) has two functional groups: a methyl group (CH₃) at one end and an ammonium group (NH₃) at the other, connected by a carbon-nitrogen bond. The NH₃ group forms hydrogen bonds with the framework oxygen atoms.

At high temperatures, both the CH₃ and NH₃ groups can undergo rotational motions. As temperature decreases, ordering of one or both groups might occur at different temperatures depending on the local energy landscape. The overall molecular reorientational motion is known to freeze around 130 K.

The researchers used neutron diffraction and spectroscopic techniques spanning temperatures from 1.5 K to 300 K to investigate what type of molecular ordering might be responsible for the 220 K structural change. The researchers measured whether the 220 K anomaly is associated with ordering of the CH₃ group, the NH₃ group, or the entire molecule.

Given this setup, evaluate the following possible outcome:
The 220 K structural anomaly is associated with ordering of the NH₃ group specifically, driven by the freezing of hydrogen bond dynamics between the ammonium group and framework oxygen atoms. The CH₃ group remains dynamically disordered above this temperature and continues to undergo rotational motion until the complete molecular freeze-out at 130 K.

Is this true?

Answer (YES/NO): NO